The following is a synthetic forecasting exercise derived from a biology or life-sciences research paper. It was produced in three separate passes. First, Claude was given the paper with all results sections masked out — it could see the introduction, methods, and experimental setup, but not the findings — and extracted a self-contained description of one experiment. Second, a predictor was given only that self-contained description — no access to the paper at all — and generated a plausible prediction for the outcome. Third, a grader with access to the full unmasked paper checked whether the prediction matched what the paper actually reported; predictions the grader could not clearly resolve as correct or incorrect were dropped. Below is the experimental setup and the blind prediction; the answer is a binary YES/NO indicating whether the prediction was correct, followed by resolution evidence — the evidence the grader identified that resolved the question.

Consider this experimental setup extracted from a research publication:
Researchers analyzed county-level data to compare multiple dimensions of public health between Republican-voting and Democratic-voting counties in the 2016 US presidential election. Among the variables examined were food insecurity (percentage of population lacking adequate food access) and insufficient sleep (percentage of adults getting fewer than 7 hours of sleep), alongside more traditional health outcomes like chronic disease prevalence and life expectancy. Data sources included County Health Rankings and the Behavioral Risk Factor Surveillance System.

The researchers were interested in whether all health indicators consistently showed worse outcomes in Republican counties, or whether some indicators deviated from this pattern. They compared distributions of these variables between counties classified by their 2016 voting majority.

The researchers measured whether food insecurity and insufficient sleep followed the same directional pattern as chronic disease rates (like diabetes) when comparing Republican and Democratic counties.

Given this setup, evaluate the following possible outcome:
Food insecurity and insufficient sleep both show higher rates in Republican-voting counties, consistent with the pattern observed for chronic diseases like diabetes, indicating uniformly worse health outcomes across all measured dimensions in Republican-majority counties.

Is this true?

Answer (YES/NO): NO